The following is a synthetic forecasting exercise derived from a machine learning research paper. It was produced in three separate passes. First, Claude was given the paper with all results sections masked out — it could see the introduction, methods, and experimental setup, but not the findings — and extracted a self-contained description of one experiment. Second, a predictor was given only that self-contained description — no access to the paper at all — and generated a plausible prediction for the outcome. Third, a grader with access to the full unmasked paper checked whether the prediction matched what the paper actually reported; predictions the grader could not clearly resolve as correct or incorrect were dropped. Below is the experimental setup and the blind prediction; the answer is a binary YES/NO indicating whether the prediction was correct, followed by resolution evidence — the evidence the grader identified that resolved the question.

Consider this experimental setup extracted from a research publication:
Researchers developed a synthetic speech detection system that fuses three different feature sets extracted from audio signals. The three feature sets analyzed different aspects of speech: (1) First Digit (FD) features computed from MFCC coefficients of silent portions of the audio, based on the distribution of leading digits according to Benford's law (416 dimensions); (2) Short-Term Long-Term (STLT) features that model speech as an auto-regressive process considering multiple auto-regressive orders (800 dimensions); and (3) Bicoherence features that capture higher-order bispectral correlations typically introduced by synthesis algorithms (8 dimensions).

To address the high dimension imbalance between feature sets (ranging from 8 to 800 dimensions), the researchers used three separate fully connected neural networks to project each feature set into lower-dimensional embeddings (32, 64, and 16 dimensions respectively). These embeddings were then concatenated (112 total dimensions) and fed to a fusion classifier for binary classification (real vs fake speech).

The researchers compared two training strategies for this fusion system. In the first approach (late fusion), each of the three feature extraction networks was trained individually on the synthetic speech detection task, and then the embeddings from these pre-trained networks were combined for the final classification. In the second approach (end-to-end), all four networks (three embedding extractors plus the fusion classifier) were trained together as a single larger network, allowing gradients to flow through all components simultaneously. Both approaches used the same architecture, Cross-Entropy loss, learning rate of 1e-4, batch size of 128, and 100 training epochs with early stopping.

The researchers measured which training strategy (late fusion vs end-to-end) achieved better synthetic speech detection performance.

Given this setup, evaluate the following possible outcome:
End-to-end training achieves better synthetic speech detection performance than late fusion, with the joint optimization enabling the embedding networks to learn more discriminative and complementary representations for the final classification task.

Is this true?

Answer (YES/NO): YES